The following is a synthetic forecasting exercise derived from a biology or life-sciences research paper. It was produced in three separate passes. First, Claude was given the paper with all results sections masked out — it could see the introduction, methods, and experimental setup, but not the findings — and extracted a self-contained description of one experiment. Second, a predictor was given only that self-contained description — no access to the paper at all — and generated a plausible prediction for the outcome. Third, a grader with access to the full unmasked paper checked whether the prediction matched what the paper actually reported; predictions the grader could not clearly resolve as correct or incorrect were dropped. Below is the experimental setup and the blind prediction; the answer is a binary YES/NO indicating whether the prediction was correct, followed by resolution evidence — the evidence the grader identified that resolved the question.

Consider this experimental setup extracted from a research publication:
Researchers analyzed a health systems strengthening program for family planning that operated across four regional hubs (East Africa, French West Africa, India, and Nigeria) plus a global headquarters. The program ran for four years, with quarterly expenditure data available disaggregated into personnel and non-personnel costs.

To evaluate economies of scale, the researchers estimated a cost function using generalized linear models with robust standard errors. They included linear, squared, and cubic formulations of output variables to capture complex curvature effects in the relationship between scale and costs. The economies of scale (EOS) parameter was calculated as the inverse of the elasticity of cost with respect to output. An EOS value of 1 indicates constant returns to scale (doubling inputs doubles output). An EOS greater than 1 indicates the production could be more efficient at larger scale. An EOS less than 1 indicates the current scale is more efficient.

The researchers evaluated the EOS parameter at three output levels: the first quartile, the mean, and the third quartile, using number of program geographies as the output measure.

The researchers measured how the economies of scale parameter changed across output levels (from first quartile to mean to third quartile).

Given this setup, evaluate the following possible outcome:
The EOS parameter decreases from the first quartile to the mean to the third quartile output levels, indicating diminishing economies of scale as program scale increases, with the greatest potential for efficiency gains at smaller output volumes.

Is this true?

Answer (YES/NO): NO